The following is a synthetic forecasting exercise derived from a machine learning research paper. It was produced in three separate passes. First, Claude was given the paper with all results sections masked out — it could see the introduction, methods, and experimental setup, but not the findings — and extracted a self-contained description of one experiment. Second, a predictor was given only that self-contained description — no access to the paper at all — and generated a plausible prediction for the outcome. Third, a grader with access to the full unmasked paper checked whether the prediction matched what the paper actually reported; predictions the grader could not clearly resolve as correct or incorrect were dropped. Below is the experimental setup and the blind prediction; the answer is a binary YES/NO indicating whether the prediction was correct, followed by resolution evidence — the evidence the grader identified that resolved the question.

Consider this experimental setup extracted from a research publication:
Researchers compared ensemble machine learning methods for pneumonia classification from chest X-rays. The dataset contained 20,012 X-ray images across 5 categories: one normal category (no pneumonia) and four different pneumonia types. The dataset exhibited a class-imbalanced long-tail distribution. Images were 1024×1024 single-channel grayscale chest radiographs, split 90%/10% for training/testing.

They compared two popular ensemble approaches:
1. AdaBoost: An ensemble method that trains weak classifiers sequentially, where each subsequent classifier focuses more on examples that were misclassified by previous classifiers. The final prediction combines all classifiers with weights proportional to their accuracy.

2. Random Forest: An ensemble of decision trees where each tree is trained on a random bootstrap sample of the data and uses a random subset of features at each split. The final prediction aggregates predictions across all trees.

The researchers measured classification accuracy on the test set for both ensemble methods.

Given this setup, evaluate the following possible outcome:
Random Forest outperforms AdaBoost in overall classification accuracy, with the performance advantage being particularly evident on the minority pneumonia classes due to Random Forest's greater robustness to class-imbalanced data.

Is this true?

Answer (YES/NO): NO